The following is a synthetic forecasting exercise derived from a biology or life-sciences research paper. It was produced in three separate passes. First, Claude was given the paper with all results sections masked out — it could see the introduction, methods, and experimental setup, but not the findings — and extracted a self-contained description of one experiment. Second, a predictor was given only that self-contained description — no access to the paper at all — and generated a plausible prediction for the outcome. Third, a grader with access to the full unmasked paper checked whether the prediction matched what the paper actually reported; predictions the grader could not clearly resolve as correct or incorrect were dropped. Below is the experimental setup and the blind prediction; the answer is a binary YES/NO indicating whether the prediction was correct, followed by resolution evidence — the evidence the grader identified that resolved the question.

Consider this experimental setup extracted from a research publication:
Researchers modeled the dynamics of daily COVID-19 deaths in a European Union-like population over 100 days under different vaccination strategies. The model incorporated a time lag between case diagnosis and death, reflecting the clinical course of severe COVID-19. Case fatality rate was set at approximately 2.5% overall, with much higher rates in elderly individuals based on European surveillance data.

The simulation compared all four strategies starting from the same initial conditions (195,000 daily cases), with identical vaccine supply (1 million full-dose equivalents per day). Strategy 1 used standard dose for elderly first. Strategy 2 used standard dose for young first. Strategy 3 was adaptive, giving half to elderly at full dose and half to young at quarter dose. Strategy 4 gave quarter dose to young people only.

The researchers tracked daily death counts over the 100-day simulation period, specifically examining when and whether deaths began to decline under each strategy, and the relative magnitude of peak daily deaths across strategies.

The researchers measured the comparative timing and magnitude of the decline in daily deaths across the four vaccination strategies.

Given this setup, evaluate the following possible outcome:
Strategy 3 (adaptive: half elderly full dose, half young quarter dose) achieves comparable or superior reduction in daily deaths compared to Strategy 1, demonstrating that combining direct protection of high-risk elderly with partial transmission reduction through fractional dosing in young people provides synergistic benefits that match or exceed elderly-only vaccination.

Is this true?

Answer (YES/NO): YES